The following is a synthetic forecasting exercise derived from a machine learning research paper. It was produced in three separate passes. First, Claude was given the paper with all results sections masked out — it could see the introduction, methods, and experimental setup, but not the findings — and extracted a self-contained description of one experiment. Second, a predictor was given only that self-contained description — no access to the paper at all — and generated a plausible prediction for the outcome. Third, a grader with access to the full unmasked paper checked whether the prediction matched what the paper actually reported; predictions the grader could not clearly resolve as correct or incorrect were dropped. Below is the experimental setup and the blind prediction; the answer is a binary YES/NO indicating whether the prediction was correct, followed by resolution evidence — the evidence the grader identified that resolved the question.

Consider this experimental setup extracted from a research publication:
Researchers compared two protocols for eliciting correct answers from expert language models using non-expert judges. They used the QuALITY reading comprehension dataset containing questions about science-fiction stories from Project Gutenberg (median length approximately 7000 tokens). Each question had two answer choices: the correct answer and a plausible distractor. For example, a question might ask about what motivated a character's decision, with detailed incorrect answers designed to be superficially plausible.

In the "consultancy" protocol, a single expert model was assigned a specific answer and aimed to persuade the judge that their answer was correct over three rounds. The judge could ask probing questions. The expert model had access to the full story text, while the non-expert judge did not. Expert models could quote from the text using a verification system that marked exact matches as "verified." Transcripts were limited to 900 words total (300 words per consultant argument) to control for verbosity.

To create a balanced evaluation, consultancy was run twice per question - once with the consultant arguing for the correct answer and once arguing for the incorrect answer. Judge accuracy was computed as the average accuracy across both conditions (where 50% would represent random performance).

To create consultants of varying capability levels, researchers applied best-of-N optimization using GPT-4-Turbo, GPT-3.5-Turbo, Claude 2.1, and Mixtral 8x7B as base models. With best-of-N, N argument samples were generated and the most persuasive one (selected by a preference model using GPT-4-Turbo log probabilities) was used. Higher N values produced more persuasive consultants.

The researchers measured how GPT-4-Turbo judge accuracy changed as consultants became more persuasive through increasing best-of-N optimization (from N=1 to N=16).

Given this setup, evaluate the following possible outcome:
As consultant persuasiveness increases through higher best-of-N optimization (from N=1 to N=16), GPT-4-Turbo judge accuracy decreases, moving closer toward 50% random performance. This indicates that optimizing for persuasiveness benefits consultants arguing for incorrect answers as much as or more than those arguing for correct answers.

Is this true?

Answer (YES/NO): YES